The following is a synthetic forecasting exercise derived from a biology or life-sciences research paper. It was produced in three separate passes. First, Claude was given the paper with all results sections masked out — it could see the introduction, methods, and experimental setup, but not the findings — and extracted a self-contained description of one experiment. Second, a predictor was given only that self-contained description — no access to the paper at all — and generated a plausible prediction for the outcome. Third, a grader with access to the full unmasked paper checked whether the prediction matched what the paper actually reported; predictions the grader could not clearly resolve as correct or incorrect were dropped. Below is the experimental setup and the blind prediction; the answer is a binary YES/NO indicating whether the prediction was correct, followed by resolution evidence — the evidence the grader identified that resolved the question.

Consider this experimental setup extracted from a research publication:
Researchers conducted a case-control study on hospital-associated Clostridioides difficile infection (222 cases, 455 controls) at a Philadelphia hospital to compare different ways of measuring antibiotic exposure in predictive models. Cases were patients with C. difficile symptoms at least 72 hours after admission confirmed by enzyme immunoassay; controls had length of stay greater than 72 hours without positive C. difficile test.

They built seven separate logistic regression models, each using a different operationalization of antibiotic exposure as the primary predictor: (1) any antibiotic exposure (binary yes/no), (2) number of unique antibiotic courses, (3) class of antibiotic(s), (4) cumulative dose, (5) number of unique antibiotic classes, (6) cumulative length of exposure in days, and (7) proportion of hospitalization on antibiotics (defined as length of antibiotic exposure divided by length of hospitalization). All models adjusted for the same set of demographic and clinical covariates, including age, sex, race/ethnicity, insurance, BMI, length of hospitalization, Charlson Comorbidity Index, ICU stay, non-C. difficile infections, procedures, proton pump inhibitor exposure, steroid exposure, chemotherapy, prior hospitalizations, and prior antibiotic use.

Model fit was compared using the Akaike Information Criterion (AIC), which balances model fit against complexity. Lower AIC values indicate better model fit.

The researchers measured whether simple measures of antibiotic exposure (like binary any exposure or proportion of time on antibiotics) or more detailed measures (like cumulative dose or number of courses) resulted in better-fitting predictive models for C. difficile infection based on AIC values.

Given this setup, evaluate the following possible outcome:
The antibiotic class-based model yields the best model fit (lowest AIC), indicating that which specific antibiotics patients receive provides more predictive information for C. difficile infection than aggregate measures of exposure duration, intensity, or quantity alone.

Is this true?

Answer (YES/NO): NO